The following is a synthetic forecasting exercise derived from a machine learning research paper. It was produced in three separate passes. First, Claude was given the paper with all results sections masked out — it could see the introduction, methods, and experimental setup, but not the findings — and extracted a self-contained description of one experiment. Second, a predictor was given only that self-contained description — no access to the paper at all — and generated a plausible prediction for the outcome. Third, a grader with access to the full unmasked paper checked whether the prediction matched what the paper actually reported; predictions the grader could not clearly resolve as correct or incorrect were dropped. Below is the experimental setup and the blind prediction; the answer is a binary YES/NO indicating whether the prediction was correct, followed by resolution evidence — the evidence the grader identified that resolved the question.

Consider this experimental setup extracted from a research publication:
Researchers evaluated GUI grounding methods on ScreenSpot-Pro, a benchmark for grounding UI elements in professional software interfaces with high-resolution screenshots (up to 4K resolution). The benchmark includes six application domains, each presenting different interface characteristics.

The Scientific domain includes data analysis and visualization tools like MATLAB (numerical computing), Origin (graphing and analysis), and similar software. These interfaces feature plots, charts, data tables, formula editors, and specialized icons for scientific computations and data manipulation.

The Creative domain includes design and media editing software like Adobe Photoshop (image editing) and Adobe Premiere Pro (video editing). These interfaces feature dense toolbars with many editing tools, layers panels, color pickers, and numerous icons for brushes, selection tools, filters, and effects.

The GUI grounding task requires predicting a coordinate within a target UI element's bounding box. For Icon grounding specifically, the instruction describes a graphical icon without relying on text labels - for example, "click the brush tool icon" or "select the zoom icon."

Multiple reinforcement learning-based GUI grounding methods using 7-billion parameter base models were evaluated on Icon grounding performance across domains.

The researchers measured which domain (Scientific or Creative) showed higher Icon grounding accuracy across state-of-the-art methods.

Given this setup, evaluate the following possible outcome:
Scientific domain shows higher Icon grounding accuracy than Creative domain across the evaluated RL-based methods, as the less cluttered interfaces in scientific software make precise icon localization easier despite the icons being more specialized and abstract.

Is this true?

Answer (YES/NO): YES